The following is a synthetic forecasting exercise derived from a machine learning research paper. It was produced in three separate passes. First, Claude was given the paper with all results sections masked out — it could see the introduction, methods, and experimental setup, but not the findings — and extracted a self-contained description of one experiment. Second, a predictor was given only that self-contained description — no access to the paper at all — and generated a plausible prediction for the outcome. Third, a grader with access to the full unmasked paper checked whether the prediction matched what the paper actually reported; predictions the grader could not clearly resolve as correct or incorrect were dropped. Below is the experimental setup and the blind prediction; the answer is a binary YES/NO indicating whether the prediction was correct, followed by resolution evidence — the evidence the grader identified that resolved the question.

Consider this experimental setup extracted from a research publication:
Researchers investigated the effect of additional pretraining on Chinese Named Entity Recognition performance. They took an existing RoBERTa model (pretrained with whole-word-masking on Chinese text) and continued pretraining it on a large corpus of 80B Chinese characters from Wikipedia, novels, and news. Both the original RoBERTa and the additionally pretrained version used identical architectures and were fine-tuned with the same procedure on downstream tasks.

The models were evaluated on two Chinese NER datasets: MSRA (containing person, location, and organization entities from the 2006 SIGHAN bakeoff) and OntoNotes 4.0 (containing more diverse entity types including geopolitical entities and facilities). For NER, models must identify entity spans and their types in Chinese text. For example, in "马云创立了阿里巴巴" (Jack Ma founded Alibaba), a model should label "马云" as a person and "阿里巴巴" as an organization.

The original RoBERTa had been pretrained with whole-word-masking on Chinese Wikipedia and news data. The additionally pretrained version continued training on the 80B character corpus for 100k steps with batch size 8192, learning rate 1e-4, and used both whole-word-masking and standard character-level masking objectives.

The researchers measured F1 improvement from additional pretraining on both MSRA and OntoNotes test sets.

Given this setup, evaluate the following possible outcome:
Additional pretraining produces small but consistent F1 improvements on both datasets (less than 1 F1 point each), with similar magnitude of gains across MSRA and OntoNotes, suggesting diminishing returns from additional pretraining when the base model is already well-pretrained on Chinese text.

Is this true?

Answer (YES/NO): NO